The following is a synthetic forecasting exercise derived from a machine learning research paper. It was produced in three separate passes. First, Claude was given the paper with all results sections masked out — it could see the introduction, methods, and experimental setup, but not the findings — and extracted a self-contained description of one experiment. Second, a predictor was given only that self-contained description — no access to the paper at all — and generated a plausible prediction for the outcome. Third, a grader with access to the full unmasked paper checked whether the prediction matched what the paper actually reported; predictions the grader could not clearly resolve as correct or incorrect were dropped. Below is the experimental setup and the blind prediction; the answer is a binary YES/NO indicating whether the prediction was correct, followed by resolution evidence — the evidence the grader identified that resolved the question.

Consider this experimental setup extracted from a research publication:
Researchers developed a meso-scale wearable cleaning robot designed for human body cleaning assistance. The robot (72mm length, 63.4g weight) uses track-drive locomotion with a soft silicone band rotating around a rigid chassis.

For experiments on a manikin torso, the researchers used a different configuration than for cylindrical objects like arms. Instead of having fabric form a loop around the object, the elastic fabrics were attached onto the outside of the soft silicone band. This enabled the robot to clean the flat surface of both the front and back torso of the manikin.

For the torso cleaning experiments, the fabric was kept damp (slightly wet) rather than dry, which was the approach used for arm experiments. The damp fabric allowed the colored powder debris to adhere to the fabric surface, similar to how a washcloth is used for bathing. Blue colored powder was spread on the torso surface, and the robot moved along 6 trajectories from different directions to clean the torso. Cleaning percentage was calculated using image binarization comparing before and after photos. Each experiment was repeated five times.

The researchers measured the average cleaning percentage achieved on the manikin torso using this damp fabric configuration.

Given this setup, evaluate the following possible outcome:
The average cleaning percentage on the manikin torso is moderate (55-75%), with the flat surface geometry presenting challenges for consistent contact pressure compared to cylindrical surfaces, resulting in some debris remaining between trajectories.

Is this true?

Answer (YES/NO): NO